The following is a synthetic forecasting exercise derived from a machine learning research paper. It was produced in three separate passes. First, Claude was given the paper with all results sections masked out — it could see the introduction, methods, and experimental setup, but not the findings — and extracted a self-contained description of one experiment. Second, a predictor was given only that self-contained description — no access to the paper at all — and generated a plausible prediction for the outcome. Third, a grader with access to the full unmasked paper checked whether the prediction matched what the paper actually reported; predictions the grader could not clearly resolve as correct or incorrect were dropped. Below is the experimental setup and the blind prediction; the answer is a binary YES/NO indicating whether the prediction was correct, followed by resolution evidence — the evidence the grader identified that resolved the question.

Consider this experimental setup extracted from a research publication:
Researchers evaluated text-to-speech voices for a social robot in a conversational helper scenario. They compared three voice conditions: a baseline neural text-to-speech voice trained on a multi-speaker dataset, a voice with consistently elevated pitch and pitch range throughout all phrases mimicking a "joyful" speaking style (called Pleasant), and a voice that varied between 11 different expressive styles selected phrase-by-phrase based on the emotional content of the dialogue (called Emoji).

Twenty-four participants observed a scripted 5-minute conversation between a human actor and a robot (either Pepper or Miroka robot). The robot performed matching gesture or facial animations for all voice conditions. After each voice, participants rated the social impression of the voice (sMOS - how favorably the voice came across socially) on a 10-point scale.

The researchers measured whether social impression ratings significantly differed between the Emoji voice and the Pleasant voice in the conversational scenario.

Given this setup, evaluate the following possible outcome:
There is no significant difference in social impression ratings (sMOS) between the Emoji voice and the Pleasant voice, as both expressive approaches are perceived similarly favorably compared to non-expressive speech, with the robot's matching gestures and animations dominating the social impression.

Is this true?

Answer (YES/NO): YES